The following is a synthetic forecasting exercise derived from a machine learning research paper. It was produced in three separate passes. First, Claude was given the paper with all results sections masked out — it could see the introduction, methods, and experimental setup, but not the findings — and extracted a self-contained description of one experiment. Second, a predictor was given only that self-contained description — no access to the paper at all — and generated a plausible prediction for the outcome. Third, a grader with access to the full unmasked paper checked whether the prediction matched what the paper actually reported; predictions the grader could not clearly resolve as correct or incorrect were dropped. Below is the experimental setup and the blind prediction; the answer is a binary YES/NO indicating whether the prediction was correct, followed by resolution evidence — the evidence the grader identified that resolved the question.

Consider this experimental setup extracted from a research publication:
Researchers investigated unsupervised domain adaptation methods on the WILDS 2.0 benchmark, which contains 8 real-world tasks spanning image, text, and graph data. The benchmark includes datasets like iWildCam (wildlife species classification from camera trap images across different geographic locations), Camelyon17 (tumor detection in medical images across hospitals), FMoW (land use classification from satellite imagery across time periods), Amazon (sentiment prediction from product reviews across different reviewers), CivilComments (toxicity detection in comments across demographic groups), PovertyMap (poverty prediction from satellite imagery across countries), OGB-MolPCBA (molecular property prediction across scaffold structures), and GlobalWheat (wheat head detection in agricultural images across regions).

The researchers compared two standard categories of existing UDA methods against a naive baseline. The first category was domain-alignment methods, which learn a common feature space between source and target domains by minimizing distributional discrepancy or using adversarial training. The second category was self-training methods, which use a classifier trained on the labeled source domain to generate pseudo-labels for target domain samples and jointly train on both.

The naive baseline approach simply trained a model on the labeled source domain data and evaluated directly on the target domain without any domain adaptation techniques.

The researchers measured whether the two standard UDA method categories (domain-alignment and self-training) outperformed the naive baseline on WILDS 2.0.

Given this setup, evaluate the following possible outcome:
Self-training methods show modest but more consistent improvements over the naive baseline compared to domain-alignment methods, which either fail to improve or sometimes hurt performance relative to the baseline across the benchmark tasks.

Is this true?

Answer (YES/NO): NO